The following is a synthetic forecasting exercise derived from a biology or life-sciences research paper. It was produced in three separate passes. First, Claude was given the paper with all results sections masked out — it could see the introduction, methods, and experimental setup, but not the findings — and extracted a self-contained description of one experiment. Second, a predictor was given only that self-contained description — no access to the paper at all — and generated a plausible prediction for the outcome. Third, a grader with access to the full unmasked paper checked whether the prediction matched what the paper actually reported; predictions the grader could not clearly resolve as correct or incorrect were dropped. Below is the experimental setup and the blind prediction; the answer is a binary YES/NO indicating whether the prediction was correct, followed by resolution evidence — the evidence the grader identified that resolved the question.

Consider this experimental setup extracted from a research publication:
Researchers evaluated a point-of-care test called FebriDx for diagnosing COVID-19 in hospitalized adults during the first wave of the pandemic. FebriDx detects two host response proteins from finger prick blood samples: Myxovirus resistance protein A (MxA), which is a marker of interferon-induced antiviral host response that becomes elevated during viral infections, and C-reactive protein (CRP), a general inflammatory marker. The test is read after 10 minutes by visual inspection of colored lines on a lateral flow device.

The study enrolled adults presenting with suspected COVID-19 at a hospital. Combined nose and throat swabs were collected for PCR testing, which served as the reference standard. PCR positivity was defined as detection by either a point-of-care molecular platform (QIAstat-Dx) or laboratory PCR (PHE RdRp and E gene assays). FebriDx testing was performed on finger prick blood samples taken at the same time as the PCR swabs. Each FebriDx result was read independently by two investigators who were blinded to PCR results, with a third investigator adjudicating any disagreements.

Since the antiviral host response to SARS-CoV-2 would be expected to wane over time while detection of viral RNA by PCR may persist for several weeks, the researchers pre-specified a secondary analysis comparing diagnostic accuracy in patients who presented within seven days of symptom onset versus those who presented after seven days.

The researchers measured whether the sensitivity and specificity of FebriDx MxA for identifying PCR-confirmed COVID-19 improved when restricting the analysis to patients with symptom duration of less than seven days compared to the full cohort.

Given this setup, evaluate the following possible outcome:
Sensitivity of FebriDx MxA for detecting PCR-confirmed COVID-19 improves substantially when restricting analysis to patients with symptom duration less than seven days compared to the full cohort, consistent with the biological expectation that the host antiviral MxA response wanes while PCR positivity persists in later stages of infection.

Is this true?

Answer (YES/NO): NO